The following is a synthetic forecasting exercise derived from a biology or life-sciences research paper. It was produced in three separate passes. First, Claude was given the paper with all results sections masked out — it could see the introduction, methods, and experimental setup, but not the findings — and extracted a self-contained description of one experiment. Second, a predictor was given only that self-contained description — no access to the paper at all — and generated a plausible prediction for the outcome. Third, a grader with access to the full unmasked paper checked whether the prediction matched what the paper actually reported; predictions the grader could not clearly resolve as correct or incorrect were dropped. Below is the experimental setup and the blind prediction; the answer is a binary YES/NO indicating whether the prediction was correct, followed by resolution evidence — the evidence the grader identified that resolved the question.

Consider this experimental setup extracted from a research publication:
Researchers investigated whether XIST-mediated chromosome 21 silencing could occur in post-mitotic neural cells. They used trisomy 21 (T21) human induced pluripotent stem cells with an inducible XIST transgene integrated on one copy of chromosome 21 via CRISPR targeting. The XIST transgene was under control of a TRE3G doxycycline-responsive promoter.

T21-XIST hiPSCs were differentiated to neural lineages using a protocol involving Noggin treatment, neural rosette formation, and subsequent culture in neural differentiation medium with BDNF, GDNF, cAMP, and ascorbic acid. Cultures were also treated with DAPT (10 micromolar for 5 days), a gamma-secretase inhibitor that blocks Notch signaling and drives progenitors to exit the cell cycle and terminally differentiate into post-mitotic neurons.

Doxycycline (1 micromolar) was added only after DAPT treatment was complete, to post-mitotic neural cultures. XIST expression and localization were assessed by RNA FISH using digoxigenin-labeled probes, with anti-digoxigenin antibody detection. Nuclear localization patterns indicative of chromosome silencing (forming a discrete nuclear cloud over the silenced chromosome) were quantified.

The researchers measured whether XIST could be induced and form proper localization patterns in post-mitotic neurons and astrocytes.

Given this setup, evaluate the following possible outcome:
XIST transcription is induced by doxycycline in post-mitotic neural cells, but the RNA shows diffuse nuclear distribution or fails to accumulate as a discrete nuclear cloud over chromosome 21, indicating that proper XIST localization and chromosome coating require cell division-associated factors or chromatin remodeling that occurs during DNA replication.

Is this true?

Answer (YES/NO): NO